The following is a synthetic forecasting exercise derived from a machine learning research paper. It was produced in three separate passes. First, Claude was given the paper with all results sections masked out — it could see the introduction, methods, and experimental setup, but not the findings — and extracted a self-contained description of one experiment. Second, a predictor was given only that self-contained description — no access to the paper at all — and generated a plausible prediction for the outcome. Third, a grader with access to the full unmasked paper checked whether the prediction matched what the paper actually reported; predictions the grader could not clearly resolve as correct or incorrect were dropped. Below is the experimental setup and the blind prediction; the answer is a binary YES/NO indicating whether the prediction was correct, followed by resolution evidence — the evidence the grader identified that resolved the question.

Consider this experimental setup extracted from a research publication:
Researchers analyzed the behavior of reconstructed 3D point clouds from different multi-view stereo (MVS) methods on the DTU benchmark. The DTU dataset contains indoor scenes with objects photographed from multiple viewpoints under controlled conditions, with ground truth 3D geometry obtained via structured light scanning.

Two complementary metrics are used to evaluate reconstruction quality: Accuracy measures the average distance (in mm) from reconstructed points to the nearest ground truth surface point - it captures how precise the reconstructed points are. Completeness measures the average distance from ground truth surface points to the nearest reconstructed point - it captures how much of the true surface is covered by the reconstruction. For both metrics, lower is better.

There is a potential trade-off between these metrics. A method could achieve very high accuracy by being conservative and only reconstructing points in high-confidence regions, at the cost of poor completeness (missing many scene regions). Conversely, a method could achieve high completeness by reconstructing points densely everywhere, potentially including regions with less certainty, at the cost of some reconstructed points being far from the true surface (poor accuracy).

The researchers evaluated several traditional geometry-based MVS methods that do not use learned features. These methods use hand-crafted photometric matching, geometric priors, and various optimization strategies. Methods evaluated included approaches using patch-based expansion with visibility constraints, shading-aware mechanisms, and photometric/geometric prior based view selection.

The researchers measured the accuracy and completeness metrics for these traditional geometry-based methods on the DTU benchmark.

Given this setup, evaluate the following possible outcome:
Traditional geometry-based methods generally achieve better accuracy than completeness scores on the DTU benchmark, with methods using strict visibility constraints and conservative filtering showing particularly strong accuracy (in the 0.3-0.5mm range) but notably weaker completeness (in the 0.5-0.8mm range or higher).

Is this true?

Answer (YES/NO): NO